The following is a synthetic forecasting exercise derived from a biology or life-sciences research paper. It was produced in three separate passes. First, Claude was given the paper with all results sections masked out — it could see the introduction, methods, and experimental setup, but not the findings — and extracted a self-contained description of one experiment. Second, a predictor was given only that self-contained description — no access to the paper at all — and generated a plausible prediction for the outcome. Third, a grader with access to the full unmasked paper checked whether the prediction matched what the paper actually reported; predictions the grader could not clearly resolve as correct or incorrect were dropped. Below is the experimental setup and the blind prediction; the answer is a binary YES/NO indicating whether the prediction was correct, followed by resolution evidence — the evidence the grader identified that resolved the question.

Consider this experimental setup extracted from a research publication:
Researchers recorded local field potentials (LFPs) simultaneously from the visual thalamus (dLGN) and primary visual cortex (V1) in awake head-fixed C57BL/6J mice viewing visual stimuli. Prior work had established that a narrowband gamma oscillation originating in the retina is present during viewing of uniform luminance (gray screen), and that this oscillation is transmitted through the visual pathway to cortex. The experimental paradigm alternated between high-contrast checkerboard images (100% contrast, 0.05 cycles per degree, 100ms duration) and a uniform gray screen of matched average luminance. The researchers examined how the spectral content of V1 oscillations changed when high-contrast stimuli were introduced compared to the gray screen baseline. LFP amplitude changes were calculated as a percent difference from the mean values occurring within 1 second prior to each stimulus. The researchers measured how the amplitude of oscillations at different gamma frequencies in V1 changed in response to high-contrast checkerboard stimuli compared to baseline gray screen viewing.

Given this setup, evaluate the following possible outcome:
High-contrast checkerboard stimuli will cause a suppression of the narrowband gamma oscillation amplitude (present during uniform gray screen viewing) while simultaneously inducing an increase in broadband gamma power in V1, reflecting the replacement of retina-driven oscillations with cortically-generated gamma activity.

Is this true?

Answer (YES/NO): NO